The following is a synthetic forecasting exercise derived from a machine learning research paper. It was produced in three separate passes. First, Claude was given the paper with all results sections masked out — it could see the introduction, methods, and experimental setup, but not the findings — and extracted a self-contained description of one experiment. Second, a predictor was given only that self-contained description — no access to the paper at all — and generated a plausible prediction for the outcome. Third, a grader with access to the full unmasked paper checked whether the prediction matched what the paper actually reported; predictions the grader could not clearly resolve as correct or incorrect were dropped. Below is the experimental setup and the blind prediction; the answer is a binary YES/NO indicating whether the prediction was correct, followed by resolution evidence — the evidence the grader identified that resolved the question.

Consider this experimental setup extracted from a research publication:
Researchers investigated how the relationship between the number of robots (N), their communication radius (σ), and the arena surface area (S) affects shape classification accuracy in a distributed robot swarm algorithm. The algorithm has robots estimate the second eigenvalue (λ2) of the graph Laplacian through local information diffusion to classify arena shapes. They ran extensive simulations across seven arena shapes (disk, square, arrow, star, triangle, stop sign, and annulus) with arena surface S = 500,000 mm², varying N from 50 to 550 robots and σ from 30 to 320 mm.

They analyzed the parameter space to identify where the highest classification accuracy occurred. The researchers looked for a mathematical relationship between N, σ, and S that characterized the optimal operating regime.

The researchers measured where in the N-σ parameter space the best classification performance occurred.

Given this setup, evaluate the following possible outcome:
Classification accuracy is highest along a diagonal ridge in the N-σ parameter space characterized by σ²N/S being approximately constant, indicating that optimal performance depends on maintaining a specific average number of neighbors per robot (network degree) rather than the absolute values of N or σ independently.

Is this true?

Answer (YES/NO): YES